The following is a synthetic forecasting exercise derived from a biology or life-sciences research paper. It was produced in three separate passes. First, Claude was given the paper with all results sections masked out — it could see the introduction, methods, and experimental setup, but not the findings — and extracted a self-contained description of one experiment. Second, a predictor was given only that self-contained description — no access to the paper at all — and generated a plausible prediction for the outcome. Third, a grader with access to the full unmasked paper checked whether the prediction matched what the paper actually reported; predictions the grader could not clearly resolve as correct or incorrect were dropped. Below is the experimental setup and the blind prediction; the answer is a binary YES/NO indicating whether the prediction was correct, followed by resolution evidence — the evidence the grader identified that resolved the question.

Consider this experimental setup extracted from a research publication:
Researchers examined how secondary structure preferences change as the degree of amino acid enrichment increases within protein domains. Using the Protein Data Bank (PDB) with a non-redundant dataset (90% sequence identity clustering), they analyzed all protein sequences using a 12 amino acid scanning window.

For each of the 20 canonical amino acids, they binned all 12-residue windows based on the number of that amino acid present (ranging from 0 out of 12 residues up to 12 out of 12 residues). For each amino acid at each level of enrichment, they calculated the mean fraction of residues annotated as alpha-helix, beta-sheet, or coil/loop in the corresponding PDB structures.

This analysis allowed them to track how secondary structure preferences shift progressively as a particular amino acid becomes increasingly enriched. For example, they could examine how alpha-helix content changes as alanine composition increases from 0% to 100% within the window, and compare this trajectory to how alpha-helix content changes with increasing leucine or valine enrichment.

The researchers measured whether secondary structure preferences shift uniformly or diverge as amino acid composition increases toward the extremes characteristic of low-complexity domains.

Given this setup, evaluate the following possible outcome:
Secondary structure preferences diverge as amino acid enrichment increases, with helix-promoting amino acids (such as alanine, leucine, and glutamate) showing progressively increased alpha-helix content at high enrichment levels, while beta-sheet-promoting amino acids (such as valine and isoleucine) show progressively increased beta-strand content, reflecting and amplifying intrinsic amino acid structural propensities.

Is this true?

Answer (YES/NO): NO